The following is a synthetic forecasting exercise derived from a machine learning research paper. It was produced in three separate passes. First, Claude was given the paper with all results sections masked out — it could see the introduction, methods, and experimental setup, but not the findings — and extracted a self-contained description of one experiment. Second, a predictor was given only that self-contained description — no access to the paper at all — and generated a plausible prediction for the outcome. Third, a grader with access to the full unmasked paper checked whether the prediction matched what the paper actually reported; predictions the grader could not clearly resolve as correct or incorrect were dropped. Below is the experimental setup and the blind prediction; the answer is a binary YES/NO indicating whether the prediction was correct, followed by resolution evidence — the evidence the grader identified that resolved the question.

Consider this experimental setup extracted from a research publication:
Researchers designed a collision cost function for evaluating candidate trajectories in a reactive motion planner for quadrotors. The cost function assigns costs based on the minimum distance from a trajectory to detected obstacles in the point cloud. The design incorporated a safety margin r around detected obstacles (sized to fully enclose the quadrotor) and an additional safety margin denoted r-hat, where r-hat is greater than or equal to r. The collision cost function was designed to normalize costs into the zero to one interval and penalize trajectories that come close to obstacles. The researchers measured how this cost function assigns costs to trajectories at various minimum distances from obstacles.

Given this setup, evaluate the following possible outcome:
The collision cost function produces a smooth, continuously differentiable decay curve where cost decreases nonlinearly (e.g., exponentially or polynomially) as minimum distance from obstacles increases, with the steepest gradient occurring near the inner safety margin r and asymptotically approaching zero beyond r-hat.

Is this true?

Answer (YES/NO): NO